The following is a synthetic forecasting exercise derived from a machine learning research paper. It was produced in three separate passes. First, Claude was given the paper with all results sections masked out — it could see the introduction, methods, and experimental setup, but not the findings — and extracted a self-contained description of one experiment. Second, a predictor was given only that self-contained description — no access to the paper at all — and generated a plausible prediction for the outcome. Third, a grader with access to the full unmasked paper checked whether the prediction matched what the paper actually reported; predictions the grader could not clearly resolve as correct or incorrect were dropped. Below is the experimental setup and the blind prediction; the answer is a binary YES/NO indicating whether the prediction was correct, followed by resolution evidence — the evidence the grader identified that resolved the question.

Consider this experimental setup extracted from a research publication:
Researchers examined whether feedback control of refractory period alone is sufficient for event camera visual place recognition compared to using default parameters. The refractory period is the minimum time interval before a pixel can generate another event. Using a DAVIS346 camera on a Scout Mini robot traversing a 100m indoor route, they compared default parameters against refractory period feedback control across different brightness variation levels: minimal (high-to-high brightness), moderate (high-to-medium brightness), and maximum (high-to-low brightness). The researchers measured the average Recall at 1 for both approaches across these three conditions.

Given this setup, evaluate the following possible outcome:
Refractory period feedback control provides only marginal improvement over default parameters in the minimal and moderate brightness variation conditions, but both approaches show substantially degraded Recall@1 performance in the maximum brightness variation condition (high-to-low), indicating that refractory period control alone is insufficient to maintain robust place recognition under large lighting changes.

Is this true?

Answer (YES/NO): NO